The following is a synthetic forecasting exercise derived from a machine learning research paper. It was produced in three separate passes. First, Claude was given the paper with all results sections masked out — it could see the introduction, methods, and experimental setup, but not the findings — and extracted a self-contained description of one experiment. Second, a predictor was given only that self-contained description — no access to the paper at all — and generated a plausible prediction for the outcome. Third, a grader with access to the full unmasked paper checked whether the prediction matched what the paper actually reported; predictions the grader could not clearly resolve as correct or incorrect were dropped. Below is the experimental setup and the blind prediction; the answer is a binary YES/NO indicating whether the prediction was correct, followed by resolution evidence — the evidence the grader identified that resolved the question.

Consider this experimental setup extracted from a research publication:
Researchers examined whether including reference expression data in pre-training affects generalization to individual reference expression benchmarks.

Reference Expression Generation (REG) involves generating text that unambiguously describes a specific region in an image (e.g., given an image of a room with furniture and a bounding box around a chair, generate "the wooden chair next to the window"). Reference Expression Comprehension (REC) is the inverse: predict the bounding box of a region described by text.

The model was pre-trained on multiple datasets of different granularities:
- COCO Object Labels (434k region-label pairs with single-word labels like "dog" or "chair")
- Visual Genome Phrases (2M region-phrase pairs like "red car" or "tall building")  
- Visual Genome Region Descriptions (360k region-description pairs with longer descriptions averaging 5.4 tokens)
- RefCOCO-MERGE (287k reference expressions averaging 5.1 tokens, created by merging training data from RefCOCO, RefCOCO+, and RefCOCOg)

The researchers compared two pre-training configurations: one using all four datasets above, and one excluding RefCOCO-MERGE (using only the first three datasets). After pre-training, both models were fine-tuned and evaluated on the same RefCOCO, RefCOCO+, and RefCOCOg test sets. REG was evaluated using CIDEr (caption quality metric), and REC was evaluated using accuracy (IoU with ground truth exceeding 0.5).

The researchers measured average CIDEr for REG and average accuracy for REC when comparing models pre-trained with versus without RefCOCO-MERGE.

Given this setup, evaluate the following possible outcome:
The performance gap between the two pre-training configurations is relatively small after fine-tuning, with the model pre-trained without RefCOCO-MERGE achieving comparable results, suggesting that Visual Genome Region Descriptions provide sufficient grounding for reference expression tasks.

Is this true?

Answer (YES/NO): NO